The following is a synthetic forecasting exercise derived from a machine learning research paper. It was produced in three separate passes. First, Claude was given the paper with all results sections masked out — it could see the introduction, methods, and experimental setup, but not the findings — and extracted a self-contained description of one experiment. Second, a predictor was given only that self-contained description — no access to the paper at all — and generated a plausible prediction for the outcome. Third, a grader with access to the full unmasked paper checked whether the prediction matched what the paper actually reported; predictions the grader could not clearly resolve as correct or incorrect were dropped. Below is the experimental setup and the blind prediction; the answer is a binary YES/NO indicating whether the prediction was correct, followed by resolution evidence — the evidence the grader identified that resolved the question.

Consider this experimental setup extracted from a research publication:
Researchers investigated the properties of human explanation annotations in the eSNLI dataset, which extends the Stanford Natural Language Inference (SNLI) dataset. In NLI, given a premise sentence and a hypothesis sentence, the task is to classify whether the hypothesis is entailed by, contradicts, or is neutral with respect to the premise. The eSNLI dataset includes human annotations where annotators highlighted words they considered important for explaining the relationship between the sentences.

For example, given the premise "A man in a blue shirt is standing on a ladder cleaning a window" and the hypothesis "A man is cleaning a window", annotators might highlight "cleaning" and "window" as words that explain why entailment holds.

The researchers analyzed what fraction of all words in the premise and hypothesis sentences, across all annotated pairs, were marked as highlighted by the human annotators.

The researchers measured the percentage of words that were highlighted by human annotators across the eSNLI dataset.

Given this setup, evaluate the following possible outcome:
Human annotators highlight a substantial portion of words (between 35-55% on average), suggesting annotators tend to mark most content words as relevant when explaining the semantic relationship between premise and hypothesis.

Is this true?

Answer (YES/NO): NO